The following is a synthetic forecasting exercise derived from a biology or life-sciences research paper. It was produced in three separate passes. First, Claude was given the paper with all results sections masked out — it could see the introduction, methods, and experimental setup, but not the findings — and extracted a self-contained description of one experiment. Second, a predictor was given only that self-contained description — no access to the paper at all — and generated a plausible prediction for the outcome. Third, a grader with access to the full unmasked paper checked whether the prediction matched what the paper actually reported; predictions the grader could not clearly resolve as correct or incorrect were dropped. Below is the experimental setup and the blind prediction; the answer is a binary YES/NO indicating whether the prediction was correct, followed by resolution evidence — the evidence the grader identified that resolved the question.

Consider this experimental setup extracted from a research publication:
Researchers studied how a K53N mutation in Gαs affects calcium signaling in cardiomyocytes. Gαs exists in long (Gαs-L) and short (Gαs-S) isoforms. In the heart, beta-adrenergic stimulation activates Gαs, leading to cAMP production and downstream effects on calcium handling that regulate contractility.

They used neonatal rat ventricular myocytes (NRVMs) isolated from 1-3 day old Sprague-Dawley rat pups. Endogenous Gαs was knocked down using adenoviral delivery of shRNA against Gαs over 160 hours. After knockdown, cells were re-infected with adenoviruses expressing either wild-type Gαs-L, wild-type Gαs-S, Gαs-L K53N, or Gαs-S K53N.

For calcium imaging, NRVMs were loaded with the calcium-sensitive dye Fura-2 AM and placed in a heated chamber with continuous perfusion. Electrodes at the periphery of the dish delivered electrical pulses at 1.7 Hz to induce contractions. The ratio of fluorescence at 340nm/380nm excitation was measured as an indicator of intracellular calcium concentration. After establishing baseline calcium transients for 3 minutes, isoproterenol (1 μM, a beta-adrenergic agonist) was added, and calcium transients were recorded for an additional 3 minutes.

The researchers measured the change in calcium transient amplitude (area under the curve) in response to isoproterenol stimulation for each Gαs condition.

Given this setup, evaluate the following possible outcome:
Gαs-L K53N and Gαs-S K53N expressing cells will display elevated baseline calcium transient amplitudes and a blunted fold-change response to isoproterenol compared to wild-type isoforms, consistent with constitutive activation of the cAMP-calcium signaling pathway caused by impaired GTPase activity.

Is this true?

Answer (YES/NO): NO